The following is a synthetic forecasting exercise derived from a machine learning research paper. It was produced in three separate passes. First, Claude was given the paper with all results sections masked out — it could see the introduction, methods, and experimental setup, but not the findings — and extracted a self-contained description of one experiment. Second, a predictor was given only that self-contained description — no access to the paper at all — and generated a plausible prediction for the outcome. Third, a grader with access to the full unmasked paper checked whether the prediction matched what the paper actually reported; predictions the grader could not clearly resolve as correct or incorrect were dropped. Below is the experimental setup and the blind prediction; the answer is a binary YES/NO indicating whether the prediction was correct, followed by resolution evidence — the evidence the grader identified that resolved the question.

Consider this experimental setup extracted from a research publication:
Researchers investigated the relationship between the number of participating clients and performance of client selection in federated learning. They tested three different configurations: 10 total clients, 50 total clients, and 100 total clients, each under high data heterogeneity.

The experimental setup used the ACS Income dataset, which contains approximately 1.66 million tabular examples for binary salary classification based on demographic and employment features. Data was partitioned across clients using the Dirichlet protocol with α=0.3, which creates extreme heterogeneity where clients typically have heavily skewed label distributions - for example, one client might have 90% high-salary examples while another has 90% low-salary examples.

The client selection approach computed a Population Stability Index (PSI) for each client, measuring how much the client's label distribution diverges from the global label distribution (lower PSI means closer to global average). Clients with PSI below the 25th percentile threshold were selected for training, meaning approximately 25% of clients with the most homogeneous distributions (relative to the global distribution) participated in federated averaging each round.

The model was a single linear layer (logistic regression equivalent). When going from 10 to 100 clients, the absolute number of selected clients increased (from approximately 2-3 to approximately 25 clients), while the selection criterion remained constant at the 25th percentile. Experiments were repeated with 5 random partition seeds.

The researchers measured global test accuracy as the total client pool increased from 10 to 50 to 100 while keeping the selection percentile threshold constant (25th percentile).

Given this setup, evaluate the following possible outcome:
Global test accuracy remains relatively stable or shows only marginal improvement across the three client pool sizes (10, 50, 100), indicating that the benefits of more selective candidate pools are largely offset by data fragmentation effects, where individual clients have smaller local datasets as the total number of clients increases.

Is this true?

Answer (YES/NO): NO